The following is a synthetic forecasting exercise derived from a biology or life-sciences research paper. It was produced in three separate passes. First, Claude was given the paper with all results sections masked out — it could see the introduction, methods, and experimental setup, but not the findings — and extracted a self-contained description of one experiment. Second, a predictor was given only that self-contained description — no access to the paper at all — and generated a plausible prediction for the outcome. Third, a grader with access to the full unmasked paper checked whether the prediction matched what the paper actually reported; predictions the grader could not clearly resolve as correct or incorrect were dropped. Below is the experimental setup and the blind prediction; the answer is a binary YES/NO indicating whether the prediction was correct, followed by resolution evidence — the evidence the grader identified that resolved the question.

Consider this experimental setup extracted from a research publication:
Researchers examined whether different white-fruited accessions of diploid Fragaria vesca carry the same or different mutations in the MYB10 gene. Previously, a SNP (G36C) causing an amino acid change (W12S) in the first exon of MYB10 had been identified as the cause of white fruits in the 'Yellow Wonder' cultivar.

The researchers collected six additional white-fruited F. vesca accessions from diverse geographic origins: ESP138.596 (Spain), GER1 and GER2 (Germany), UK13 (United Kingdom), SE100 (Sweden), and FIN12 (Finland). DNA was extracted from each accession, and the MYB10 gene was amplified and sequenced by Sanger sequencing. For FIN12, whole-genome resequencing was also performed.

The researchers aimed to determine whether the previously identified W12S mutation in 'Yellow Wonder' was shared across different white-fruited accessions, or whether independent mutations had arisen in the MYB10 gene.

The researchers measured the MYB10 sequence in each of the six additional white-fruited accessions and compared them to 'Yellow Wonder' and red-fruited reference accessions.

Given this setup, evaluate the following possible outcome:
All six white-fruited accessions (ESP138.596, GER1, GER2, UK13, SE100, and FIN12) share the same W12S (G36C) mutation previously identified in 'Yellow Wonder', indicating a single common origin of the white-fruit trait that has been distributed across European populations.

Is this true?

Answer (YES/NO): NO